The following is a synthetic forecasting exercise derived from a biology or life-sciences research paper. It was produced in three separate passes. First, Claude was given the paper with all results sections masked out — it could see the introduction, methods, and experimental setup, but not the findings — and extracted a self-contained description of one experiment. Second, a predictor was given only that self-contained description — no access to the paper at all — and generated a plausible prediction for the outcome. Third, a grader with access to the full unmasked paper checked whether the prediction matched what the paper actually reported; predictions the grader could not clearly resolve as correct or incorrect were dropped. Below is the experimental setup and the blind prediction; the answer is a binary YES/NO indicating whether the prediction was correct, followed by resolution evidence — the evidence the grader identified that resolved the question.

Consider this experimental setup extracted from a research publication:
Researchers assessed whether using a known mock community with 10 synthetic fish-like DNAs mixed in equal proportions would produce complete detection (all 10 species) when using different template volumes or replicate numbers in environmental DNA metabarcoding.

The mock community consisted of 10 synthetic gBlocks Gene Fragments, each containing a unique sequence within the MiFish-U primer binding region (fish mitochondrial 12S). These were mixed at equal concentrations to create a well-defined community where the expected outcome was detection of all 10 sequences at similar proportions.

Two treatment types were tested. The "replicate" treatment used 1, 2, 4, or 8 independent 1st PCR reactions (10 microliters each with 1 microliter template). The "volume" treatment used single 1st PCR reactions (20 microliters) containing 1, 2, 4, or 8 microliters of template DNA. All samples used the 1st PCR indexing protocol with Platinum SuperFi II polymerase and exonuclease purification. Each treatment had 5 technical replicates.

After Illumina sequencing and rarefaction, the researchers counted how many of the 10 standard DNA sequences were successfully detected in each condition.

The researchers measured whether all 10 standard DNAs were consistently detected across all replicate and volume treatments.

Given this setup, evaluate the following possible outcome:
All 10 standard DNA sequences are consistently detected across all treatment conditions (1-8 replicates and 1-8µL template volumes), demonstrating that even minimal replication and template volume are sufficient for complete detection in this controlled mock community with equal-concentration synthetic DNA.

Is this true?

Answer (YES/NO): NO